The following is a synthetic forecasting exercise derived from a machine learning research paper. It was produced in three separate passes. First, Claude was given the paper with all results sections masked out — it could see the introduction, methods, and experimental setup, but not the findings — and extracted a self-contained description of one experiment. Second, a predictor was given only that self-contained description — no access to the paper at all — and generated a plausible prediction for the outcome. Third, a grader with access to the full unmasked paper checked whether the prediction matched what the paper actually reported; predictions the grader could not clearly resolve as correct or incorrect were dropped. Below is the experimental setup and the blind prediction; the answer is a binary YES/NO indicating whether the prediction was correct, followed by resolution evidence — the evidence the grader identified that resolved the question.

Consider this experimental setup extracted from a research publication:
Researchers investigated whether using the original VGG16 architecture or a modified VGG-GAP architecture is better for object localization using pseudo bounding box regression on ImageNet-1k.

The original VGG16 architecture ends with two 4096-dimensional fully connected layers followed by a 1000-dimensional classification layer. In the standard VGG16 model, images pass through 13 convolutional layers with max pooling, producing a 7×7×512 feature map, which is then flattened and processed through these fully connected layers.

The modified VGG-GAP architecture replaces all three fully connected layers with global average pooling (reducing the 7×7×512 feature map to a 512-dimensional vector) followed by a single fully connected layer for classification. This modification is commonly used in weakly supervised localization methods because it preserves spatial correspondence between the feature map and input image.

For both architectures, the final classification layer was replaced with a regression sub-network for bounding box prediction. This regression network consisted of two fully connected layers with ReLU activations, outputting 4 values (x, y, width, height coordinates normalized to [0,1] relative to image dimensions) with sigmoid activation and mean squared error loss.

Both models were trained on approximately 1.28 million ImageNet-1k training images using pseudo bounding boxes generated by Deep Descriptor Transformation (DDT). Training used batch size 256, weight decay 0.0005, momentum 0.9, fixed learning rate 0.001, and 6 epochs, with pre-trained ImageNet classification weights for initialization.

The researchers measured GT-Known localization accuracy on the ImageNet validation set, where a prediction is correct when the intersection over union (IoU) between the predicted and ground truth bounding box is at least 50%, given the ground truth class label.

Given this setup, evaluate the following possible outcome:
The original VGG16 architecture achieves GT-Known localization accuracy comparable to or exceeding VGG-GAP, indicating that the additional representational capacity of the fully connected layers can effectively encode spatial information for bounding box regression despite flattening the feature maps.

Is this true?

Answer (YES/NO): YES